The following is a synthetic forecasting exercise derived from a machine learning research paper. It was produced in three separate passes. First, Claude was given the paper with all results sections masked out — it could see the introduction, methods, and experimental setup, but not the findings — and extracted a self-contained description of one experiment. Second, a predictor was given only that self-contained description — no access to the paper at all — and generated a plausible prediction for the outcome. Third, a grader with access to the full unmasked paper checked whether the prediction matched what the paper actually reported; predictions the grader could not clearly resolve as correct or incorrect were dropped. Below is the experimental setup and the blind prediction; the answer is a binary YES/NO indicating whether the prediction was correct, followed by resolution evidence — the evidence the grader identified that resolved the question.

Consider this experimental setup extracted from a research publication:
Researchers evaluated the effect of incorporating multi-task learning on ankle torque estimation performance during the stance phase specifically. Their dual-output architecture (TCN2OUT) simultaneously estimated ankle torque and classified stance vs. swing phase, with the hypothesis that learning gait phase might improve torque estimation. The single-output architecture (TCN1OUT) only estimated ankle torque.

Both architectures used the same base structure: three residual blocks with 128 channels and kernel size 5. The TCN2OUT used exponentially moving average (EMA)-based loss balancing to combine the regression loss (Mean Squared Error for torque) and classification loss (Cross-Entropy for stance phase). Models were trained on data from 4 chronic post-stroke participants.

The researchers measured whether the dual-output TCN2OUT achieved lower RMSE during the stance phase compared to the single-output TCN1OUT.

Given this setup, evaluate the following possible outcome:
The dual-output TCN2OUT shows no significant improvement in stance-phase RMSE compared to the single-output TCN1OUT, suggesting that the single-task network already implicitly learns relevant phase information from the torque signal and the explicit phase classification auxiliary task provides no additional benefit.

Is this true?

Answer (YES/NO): NO